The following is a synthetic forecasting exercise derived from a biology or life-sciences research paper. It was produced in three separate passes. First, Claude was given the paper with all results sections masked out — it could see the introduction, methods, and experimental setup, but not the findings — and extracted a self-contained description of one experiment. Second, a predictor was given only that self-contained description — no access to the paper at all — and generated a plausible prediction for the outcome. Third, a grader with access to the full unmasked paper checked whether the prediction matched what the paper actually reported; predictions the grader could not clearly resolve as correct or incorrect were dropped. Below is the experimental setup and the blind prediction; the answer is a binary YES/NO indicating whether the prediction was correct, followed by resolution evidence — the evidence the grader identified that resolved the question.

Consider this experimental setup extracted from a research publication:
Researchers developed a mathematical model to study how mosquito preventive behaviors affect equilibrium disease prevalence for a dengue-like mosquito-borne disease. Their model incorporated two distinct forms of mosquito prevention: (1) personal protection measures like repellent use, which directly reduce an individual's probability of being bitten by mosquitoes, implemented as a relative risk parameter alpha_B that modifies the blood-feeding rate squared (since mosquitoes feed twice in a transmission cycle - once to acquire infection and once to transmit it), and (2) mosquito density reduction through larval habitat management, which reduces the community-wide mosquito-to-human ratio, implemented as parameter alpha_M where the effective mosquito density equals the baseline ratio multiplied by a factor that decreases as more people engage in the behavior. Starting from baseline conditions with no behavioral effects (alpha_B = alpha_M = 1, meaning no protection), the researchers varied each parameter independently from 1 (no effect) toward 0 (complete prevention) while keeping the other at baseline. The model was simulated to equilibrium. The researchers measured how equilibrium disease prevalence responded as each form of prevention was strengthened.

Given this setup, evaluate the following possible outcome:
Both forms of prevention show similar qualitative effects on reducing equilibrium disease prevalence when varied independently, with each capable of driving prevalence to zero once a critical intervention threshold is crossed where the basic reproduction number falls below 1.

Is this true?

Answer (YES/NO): NO